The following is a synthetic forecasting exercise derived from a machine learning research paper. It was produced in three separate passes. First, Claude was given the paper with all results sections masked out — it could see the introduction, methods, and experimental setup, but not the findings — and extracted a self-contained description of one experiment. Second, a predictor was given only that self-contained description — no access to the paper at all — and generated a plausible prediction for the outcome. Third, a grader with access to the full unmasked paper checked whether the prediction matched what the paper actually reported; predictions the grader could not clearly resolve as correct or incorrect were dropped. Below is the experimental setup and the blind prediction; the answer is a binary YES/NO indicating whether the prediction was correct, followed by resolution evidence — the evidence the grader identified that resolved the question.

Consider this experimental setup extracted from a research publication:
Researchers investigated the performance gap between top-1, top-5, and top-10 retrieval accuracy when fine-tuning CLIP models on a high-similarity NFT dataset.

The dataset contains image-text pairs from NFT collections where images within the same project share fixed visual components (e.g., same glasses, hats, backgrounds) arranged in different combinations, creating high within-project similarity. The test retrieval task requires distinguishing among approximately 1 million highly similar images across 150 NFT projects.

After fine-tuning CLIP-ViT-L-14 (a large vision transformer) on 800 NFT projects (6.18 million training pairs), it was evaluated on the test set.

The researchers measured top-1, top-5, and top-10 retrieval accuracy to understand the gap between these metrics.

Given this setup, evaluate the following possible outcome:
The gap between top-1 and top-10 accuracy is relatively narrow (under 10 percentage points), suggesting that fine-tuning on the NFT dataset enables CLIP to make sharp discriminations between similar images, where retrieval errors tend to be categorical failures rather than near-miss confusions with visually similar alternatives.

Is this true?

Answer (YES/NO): NO